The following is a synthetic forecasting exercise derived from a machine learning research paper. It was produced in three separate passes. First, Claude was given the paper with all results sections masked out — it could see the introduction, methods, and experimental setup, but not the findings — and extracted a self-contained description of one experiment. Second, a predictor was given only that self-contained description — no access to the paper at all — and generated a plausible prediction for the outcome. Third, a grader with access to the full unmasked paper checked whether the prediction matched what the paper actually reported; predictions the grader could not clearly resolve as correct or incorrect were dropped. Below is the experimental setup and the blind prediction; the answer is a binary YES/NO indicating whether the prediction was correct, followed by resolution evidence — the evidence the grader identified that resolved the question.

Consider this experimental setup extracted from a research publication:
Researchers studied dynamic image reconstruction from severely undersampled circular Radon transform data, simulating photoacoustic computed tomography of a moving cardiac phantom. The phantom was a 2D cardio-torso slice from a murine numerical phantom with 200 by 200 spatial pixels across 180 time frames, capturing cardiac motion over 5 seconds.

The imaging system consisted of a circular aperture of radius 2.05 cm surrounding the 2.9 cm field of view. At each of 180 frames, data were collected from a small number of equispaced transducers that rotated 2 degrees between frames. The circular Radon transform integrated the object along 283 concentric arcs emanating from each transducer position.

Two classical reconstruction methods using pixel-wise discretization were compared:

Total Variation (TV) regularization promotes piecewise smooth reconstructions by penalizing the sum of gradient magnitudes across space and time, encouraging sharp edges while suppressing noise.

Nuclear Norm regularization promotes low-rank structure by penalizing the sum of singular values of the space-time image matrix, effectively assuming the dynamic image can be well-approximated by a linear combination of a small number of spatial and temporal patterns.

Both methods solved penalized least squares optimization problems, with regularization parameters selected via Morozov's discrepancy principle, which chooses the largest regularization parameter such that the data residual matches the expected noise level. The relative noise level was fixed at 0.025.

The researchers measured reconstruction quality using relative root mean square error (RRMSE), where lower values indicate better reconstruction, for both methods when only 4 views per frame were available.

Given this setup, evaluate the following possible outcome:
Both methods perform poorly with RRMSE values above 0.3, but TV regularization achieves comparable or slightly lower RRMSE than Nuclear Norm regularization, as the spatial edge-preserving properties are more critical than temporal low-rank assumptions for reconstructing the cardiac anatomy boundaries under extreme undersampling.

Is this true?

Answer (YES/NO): NO